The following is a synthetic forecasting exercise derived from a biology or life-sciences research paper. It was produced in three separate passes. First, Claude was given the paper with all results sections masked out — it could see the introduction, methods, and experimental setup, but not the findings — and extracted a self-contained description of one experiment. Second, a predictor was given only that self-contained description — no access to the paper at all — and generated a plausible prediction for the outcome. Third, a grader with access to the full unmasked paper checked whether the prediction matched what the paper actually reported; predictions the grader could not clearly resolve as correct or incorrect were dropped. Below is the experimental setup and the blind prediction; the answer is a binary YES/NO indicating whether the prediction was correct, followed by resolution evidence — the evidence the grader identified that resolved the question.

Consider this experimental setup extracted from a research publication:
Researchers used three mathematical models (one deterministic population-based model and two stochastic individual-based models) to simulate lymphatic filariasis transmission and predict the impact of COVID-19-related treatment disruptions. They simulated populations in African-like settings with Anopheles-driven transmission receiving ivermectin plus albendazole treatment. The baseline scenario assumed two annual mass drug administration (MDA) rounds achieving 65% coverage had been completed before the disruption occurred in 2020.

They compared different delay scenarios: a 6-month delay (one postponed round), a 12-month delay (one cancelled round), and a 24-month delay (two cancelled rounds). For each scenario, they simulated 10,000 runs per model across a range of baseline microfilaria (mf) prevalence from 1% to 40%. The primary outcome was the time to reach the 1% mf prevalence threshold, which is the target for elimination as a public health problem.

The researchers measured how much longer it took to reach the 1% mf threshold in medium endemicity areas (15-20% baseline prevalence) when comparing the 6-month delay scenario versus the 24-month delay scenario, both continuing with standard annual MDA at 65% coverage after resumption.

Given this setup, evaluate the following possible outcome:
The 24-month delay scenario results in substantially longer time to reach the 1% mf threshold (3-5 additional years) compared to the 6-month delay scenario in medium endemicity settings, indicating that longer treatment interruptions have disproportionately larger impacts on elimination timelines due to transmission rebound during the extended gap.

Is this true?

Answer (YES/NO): NO